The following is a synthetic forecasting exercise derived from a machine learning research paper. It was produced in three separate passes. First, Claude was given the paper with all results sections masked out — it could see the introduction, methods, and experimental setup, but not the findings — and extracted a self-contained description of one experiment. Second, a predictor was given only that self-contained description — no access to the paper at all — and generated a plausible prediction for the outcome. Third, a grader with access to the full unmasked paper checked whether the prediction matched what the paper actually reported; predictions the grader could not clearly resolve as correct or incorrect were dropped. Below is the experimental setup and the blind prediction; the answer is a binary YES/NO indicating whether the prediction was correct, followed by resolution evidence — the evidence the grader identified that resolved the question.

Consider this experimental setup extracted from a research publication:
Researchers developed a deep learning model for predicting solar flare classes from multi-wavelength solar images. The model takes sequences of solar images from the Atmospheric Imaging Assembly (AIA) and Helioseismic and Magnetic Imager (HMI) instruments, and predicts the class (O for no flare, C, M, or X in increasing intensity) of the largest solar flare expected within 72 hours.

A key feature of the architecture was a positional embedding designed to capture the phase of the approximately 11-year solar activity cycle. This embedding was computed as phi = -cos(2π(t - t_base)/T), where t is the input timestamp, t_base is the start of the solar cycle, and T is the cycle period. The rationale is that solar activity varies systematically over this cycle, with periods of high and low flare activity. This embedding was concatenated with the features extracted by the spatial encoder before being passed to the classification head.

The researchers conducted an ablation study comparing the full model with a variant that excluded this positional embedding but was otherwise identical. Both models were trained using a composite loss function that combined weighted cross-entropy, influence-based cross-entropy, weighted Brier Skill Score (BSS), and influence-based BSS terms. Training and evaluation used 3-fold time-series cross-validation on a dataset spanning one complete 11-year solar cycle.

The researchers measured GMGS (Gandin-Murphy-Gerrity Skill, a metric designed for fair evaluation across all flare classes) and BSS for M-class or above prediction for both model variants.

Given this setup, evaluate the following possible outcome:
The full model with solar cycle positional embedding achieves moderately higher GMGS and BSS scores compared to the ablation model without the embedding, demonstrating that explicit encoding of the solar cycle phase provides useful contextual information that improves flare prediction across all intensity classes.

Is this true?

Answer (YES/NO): NO